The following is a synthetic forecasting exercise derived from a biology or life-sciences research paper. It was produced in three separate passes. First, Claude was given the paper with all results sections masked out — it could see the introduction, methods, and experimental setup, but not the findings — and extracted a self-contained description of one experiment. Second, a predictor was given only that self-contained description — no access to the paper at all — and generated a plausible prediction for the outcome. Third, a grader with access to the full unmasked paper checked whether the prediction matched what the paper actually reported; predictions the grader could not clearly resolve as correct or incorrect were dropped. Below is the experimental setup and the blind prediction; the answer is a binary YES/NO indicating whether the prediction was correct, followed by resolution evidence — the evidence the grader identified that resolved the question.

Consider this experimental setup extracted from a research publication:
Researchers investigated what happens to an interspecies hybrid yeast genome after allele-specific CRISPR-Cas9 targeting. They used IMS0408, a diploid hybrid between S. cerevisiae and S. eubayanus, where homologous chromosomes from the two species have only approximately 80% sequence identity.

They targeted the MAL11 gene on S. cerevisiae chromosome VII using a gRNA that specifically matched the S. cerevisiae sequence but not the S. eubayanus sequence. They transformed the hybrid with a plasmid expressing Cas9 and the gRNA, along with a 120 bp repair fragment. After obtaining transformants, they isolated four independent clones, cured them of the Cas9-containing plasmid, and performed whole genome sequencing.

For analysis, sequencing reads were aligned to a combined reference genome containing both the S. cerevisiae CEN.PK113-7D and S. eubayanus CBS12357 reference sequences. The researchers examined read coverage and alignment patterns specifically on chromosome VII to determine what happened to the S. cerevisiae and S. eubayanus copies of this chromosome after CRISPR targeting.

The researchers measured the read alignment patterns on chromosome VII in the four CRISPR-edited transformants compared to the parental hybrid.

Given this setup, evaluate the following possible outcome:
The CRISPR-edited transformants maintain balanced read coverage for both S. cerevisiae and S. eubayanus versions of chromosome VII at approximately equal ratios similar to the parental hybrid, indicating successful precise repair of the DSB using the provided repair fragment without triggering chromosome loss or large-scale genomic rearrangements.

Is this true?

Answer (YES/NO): NO